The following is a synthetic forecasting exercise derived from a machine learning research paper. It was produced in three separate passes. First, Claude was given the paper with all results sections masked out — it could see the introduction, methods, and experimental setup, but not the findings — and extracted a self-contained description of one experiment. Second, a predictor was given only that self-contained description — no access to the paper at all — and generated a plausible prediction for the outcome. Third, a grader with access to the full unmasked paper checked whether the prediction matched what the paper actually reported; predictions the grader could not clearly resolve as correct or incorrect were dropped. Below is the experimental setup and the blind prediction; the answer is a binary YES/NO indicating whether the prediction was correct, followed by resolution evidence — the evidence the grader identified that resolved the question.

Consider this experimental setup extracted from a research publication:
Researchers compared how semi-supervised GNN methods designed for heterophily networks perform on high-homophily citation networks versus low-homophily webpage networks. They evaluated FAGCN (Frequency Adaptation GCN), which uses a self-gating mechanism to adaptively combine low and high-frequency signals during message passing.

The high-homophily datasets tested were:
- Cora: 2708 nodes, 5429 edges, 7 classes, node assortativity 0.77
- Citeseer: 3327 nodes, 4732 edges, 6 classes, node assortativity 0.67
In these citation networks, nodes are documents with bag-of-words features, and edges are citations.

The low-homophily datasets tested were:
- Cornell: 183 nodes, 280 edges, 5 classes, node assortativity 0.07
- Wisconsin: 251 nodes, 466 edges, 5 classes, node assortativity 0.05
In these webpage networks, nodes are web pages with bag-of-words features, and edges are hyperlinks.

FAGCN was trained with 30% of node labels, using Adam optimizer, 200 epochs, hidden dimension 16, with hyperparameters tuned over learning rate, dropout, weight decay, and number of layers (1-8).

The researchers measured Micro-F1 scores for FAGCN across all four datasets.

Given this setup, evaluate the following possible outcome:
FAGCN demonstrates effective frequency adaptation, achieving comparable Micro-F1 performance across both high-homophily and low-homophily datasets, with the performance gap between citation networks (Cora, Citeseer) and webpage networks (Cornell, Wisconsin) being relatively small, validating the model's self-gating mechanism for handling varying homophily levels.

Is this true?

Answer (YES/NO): NO